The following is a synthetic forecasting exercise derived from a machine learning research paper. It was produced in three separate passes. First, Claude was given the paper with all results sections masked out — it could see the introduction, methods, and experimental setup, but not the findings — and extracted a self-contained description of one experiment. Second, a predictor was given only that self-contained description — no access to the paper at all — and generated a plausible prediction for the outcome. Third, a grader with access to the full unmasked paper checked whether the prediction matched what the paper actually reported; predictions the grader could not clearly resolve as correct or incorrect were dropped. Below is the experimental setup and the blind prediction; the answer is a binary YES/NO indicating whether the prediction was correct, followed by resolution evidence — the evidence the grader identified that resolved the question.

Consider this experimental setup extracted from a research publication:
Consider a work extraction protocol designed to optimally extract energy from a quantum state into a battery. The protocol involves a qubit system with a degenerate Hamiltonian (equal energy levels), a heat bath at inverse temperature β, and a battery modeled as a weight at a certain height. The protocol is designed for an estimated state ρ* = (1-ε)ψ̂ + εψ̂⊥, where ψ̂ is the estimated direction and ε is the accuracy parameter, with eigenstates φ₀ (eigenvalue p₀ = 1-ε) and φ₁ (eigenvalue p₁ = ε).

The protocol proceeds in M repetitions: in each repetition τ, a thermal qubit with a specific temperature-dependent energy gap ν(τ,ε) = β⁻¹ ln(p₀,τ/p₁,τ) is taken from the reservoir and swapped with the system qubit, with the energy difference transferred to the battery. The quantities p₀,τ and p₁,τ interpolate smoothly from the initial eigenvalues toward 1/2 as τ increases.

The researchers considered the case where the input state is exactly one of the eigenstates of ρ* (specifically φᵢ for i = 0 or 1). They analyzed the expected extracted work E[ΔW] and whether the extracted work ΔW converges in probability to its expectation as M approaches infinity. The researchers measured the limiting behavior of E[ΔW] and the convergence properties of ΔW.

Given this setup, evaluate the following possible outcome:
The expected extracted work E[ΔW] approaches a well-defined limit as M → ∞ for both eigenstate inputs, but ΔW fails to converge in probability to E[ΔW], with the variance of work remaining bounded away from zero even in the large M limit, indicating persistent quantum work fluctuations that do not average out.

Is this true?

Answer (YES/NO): NO